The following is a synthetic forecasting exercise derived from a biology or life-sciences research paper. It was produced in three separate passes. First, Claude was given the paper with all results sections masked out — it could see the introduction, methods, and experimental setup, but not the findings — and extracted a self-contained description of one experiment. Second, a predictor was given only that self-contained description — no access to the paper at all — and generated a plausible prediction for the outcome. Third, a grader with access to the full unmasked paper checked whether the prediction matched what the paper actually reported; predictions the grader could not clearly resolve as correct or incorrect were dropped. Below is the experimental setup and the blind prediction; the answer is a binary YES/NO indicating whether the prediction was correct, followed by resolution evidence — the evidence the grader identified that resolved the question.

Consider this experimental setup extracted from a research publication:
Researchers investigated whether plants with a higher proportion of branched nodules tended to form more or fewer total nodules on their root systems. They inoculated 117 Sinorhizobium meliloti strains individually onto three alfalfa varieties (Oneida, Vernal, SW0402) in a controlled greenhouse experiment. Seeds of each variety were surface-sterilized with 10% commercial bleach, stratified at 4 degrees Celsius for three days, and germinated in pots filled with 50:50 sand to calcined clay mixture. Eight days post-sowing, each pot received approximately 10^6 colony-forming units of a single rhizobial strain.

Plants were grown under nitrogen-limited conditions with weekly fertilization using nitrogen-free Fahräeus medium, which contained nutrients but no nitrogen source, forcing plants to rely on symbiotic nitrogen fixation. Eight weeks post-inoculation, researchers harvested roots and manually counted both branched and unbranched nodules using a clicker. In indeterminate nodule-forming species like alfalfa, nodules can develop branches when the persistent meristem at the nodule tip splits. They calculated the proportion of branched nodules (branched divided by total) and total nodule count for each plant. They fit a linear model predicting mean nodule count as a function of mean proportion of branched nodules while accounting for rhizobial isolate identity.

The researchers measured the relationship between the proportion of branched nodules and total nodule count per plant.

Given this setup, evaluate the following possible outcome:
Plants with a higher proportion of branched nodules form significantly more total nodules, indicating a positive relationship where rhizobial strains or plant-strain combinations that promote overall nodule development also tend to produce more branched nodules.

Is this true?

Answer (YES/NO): NO